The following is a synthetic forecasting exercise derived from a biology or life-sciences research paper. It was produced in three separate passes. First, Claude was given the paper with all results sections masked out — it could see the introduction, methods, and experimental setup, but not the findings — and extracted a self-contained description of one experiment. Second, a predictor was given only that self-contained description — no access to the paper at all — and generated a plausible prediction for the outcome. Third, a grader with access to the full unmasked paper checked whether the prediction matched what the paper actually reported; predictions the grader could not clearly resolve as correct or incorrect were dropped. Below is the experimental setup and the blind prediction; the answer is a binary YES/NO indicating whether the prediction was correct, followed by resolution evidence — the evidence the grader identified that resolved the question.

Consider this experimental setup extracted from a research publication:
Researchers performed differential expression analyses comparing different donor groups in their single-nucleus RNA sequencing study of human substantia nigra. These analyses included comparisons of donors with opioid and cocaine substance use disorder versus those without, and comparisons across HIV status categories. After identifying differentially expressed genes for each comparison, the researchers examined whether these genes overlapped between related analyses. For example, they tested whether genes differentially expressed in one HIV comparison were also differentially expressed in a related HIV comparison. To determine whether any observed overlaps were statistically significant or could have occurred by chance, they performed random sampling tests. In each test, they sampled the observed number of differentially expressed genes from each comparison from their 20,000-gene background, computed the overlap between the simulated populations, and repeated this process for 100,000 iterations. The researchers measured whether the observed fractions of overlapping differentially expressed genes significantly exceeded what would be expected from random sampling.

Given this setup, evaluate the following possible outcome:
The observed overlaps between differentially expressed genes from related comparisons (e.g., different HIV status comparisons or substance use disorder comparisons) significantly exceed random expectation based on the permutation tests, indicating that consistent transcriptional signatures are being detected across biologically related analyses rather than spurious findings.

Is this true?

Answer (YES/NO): YES